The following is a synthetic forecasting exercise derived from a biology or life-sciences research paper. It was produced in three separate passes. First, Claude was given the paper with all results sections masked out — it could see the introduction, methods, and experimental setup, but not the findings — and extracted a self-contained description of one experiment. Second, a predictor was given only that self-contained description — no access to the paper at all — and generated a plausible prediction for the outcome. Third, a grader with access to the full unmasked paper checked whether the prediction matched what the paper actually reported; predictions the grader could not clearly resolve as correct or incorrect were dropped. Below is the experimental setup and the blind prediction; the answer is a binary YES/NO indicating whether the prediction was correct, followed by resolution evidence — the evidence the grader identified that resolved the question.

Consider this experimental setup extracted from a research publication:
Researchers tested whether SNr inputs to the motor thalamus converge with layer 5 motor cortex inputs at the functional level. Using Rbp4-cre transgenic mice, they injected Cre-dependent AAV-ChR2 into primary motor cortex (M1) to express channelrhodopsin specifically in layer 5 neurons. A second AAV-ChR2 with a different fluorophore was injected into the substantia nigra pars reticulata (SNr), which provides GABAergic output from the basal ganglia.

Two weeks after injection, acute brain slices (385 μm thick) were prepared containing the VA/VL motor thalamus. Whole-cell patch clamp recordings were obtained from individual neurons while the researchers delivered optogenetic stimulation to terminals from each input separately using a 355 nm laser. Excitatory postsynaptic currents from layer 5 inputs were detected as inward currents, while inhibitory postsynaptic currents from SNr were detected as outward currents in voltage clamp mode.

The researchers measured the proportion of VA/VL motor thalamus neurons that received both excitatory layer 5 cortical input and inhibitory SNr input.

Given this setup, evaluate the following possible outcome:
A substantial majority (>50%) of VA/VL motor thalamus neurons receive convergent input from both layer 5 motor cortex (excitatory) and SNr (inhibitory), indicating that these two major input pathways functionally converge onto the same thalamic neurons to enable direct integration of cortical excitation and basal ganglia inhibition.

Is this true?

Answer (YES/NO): NO